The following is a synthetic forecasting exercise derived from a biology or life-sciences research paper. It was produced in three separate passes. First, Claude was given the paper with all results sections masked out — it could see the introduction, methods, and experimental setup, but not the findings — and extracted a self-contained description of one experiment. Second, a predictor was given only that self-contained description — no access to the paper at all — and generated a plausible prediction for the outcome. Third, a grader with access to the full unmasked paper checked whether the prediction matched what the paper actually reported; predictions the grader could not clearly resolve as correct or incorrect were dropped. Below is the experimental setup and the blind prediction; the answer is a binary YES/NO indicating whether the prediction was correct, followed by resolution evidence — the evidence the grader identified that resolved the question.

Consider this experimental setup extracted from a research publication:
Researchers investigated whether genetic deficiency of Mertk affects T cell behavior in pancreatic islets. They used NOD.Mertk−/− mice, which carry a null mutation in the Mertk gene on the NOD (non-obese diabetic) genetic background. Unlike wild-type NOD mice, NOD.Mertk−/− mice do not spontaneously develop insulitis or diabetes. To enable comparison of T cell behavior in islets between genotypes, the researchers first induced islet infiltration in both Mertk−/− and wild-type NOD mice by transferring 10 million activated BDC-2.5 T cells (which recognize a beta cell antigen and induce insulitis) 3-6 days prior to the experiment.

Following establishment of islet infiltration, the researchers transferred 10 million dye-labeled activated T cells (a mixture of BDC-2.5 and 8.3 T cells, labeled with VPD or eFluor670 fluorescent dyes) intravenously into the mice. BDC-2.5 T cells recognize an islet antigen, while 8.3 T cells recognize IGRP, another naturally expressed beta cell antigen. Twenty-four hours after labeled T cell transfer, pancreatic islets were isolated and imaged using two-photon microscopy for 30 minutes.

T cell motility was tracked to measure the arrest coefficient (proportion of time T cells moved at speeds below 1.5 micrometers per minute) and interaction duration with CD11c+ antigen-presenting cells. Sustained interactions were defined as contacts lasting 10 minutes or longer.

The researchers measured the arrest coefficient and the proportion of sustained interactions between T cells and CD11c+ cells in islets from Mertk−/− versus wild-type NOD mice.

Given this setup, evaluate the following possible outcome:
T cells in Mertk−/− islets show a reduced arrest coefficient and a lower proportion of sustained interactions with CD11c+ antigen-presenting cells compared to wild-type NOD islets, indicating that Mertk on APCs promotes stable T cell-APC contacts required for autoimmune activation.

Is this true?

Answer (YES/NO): NO